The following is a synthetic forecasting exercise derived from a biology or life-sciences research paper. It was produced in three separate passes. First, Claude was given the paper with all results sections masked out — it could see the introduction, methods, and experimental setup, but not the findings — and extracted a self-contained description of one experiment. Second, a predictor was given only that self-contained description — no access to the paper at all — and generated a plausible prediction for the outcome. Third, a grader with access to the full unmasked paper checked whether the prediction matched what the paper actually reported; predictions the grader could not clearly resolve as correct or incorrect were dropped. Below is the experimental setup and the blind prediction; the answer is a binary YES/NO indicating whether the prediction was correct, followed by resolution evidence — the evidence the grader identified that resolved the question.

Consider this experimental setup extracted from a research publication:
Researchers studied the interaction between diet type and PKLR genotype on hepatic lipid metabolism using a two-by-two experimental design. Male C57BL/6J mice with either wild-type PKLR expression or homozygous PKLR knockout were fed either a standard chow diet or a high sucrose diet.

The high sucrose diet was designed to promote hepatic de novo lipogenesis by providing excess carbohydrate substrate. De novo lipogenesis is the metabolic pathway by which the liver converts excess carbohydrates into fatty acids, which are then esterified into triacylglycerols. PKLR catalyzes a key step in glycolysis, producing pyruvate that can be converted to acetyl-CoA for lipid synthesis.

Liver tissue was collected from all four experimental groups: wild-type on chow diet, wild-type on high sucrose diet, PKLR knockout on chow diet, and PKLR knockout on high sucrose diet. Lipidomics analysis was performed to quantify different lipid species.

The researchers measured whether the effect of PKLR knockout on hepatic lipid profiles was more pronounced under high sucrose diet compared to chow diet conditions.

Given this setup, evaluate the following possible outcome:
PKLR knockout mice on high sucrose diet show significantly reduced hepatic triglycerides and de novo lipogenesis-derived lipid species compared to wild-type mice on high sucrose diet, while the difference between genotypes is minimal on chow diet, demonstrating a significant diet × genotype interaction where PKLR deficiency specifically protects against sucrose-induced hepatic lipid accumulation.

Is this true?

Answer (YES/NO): YES